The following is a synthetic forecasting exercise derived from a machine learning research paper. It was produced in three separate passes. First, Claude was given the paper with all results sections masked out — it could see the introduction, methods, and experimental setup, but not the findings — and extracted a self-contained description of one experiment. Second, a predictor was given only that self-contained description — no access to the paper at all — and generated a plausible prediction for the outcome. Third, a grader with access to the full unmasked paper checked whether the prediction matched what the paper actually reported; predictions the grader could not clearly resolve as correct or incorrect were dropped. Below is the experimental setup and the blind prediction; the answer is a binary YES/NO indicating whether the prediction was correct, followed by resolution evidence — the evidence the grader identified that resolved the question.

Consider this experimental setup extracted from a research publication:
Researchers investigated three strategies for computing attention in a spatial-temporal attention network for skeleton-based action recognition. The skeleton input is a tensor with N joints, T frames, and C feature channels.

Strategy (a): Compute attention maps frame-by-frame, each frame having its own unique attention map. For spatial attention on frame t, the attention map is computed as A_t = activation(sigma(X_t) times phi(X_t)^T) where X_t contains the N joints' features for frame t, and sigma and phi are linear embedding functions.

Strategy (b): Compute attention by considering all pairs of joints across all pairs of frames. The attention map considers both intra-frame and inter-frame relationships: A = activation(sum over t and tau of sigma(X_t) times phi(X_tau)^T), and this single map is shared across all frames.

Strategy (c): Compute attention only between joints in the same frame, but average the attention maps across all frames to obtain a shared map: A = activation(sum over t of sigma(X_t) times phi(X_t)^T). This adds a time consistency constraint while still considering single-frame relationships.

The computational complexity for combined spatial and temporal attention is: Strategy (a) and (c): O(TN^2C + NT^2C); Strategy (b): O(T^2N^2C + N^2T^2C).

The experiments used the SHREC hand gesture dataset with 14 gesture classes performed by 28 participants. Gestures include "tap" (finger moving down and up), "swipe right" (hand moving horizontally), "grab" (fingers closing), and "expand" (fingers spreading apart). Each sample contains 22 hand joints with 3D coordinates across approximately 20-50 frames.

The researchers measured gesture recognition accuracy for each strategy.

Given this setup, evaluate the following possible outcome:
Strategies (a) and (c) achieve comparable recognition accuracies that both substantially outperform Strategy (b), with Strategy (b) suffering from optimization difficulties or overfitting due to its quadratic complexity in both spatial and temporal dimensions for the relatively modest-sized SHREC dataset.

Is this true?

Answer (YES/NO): NO